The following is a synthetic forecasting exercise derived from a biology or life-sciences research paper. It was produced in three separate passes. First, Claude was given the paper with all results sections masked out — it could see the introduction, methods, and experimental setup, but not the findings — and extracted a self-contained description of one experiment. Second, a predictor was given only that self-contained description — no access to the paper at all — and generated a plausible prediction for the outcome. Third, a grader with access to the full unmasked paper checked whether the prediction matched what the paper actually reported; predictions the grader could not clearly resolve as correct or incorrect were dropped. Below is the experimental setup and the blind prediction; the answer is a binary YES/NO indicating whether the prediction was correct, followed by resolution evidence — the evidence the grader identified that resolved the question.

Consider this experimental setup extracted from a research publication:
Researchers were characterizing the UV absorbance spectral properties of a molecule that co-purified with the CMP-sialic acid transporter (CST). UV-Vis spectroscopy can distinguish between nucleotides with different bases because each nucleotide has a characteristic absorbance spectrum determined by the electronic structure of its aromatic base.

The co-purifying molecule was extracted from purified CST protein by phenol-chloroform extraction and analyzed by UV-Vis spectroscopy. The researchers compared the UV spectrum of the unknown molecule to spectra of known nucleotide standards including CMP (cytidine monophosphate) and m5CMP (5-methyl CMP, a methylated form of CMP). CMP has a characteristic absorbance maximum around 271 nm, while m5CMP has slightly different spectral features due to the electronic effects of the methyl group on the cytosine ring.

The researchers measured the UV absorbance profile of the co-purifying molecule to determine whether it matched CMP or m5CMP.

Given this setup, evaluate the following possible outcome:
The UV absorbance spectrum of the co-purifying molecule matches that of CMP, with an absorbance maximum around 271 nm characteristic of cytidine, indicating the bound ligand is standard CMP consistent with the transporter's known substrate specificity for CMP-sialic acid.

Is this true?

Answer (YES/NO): NO